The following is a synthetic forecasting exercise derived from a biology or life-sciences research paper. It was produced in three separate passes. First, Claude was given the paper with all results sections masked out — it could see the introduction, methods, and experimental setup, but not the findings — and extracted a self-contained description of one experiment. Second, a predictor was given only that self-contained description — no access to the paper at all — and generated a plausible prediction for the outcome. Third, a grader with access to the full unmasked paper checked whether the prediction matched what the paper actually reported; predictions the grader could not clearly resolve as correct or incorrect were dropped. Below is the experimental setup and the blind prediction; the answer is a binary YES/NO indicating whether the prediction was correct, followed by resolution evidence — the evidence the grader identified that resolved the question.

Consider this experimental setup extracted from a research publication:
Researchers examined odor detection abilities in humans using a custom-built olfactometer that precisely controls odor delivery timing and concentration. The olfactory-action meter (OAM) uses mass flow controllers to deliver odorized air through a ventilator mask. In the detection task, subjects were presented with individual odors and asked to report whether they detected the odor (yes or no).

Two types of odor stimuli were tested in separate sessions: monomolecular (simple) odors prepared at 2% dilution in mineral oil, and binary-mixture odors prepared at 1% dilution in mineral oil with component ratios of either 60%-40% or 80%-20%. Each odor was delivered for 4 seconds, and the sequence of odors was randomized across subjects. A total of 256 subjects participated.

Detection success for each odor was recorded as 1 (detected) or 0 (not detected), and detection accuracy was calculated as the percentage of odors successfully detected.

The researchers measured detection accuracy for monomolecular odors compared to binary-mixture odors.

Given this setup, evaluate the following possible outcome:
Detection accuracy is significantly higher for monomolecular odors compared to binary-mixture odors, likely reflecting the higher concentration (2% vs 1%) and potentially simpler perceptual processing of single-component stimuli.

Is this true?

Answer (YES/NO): NO